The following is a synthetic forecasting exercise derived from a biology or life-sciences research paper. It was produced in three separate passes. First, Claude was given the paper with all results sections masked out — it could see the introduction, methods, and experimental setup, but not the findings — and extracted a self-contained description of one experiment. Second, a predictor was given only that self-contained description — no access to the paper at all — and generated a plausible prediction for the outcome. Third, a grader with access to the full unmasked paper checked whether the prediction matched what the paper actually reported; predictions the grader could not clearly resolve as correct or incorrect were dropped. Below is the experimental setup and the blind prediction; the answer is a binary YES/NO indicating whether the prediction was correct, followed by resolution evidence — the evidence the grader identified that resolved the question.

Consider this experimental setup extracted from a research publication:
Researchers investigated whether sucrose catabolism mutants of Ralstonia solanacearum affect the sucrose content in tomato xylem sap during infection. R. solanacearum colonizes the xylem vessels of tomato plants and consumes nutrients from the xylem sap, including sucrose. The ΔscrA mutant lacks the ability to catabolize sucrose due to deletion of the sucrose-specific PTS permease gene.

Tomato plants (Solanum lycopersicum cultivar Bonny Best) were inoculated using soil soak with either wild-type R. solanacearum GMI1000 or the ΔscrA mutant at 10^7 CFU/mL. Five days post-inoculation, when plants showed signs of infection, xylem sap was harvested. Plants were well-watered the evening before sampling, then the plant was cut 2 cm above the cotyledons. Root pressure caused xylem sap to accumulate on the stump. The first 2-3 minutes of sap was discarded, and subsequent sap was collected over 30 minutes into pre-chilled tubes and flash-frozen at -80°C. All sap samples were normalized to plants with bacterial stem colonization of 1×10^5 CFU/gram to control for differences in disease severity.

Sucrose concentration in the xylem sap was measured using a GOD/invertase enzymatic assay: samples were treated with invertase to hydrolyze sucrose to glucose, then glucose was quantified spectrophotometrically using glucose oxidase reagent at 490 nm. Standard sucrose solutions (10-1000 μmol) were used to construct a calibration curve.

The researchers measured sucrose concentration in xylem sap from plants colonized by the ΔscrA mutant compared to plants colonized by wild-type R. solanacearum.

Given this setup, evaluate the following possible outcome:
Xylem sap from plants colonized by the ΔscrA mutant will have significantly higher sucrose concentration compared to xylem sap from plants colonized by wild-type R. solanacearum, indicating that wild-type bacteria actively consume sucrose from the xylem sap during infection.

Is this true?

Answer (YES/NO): YES